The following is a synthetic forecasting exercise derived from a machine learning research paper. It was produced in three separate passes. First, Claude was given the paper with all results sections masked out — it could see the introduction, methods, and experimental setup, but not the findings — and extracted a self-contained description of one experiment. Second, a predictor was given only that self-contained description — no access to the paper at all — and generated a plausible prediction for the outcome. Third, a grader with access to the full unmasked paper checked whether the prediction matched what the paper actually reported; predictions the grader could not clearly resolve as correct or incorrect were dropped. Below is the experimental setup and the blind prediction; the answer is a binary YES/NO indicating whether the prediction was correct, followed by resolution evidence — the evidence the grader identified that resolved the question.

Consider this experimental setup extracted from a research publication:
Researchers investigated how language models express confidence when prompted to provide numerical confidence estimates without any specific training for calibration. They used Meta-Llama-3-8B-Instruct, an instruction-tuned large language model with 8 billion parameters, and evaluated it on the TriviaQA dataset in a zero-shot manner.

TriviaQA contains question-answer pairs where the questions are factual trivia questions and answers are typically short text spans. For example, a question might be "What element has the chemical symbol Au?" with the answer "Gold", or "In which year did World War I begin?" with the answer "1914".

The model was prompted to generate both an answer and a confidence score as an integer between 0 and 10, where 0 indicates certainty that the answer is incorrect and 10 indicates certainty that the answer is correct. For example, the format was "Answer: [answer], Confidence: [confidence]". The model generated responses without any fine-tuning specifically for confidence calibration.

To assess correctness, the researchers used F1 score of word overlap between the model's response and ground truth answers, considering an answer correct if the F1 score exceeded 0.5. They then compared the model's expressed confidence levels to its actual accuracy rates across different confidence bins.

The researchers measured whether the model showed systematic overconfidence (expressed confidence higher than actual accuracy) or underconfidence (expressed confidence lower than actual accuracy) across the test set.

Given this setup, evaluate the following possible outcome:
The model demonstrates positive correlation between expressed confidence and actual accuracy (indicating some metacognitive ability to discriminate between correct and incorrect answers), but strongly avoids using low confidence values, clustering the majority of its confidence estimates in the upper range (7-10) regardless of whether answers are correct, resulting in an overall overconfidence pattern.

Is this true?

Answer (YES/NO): YES